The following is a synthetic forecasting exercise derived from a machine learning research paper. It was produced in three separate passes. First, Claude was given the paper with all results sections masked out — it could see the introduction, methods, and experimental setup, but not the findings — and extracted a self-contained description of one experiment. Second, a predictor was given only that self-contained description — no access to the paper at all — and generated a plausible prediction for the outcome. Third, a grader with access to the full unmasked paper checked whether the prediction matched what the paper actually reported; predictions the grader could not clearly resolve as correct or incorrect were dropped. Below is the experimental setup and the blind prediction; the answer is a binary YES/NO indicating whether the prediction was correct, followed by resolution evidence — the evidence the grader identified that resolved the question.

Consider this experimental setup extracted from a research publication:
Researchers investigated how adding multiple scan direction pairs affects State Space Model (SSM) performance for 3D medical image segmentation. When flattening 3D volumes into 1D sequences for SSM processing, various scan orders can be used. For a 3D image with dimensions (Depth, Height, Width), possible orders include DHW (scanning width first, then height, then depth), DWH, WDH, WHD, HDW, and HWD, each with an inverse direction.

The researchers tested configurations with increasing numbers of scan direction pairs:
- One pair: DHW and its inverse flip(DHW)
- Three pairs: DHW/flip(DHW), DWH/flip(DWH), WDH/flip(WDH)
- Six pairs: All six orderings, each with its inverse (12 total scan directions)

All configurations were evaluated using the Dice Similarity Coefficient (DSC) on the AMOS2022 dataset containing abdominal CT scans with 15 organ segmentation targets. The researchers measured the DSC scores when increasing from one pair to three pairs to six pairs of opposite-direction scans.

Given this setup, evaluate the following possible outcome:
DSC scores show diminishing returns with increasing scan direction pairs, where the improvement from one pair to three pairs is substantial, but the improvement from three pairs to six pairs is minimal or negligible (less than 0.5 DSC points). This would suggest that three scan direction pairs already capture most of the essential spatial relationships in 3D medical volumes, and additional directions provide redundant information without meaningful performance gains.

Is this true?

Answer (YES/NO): NO